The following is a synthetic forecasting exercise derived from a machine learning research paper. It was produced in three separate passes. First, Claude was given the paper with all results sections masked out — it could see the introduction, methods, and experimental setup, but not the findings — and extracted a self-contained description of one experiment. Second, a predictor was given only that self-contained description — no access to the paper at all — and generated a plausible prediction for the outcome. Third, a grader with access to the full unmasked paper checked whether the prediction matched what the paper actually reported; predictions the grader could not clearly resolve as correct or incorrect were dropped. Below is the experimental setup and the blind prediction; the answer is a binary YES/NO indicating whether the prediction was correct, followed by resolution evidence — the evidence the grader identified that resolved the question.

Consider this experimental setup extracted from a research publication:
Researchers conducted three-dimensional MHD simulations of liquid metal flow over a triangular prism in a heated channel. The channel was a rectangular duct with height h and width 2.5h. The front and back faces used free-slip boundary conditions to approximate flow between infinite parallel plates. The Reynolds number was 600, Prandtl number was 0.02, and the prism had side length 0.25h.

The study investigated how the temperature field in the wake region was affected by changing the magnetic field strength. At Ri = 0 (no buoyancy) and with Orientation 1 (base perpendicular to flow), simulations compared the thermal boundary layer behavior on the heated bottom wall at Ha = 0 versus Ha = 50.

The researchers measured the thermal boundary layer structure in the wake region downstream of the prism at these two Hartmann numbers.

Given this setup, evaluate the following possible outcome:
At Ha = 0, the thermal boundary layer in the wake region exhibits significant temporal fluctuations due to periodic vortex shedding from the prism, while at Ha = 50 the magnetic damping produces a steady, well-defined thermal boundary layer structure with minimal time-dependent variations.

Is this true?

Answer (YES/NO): YES